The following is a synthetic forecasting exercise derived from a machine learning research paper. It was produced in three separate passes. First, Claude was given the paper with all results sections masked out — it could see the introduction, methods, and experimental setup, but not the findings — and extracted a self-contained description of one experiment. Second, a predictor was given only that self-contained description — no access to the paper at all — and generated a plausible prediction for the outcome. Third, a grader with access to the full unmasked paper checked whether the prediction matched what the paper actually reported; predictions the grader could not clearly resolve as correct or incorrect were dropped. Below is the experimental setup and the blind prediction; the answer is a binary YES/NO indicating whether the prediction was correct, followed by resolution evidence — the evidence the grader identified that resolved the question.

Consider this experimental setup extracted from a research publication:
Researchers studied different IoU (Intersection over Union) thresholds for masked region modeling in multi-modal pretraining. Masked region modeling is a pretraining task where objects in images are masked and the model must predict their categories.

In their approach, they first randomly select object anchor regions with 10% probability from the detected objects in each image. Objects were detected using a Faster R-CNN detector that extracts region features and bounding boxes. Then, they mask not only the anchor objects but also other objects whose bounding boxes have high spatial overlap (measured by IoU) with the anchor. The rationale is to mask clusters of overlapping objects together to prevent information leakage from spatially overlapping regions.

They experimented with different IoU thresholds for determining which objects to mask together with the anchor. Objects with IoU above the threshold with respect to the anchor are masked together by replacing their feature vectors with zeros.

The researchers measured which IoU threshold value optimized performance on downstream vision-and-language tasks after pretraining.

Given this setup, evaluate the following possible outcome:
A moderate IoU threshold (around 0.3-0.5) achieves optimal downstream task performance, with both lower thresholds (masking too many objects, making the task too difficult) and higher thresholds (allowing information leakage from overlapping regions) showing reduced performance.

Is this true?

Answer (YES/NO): YES